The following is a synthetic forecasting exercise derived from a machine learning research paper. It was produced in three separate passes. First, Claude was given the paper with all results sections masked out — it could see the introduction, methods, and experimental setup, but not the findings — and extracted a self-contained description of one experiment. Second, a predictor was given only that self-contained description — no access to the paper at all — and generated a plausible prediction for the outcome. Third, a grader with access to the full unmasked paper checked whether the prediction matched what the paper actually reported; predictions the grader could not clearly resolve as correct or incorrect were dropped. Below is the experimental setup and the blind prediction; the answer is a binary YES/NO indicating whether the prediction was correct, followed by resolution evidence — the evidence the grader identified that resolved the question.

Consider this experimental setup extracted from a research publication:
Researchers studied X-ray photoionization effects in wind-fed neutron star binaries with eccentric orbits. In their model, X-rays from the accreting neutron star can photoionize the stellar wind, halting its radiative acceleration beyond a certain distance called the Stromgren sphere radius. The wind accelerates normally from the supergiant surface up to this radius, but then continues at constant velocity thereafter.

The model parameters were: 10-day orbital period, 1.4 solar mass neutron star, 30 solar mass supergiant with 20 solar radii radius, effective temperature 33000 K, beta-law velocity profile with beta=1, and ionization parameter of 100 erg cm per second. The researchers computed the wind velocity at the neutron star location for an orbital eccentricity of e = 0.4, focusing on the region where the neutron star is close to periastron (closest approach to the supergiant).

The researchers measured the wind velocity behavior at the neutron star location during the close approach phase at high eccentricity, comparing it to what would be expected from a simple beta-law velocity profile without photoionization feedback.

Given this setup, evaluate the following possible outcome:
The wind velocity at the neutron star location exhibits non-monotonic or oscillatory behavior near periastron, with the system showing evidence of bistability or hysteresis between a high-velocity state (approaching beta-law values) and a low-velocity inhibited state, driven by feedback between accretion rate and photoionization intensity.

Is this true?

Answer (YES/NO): NO